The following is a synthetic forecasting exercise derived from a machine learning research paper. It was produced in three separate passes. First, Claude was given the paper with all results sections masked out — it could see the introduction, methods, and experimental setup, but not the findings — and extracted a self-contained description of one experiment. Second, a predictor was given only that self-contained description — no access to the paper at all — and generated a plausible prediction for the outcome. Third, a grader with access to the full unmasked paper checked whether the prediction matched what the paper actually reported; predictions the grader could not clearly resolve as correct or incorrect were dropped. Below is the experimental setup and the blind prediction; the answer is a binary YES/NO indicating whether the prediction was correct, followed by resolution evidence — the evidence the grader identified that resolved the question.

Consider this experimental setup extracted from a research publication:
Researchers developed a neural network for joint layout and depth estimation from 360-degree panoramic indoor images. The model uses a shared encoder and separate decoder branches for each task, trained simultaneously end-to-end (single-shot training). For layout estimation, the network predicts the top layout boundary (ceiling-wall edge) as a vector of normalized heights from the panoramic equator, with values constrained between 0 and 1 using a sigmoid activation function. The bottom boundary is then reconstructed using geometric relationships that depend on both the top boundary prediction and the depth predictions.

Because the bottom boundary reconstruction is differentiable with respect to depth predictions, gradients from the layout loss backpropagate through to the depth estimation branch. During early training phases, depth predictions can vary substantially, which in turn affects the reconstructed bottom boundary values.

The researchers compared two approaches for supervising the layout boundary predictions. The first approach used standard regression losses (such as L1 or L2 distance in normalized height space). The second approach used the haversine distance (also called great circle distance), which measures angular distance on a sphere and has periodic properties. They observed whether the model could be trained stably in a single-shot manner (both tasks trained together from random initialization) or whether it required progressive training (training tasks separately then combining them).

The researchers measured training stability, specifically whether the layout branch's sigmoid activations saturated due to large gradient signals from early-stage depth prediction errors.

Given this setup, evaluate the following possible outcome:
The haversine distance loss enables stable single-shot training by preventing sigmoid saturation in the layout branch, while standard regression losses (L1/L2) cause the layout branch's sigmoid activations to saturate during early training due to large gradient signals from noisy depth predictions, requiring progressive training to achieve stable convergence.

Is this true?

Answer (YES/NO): YES